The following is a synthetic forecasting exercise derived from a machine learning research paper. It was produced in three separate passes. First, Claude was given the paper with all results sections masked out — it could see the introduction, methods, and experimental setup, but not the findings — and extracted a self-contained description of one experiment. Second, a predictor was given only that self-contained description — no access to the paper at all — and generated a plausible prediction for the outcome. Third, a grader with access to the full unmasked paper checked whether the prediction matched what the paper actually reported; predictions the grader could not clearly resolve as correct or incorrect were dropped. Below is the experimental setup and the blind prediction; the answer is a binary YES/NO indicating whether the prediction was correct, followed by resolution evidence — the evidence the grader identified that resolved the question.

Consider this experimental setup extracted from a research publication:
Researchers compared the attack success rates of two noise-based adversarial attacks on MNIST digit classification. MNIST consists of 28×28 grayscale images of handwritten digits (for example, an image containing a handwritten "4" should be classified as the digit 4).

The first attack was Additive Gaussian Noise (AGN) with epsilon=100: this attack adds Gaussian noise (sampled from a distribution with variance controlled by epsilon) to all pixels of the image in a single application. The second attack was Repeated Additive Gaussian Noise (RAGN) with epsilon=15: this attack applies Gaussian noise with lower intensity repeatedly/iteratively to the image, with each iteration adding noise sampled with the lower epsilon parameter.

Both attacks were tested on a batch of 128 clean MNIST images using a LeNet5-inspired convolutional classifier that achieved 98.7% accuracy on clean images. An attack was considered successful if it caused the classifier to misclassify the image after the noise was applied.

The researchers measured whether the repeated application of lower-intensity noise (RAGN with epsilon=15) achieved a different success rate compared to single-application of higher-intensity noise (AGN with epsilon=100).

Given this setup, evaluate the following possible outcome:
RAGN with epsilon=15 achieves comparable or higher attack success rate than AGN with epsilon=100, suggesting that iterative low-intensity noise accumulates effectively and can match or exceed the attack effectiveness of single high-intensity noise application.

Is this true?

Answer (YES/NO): YES